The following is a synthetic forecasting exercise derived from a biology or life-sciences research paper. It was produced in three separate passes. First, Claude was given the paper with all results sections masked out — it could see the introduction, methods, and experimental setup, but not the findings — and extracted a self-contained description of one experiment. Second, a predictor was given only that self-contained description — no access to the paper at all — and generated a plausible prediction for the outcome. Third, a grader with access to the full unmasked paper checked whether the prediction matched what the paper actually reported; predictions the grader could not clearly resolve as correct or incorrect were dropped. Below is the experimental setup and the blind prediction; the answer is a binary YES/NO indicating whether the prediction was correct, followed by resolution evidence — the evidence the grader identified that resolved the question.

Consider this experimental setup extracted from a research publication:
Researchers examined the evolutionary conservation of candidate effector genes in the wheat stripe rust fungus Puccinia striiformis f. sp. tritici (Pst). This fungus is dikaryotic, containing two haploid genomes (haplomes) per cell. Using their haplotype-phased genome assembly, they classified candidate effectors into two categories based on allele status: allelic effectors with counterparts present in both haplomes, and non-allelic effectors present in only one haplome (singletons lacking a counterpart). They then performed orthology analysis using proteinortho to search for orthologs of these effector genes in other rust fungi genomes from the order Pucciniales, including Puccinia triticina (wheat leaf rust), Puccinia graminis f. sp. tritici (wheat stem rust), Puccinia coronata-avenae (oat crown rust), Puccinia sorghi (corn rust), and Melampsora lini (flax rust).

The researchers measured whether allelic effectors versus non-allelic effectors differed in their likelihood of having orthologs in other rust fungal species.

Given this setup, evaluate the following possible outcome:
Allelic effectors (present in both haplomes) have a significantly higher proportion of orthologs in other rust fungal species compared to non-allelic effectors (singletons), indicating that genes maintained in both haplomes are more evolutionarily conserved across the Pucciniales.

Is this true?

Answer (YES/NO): YES